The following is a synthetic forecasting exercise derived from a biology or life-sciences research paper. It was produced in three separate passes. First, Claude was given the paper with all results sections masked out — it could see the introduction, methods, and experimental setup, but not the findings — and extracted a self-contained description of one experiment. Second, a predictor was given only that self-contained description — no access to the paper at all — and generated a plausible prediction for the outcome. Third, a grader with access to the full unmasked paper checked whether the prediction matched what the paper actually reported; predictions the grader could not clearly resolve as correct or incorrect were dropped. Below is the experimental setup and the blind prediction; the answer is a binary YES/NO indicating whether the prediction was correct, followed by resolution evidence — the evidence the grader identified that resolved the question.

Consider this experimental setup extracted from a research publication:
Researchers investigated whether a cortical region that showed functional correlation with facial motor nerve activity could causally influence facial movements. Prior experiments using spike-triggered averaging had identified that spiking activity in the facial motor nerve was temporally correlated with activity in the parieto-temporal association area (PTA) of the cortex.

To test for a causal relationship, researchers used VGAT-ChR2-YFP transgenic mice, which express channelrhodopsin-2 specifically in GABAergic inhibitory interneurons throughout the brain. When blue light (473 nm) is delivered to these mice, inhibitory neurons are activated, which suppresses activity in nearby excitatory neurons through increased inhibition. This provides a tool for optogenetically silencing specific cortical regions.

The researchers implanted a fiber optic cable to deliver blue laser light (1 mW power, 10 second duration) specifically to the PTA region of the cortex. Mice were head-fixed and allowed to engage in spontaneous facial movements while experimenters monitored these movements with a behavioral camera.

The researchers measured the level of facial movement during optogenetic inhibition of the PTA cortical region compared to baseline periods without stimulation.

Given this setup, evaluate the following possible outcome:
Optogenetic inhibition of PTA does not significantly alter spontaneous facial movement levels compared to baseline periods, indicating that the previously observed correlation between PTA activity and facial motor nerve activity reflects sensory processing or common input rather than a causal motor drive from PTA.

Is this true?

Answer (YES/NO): NO